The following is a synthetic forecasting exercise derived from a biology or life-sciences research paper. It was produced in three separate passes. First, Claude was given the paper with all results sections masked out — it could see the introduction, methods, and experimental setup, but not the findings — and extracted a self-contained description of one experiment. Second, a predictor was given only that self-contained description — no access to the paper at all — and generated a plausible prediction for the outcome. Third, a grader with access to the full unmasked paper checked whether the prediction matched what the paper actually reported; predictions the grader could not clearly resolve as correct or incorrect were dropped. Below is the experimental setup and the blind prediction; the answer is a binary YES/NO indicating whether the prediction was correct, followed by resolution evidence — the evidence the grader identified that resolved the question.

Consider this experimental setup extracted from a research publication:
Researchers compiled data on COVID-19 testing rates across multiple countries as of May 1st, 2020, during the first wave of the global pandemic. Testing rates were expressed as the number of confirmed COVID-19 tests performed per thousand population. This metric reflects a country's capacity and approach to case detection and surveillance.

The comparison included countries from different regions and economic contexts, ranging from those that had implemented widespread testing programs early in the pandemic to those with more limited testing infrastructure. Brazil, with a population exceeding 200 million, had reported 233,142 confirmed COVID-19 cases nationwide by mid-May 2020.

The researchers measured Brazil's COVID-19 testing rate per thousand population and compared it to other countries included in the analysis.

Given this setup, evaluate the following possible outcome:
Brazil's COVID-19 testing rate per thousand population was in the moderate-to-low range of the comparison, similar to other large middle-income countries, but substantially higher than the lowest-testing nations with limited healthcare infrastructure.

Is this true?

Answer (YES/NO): NO